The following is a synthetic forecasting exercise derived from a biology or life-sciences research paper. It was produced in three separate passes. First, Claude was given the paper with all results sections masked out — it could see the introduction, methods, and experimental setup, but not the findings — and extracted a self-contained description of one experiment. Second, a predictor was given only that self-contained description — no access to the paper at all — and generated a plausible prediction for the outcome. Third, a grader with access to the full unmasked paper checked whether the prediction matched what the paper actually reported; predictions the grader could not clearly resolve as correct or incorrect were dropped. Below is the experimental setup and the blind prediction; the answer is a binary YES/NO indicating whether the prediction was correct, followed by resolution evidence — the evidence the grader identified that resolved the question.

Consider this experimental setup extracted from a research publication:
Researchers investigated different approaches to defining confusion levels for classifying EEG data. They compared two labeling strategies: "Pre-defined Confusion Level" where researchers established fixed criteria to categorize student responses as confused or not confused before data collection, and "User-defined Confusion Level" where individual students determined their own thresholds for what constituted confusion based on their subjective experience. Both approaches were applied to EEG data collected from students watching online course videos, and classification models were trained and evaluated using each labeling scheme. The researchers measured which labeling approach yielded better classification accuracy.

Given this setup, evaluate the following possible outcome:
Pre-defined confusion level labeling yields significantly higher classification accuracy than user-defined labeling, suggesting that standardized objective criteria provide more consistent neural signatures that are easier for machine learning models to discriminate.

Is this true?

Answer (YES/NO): YES